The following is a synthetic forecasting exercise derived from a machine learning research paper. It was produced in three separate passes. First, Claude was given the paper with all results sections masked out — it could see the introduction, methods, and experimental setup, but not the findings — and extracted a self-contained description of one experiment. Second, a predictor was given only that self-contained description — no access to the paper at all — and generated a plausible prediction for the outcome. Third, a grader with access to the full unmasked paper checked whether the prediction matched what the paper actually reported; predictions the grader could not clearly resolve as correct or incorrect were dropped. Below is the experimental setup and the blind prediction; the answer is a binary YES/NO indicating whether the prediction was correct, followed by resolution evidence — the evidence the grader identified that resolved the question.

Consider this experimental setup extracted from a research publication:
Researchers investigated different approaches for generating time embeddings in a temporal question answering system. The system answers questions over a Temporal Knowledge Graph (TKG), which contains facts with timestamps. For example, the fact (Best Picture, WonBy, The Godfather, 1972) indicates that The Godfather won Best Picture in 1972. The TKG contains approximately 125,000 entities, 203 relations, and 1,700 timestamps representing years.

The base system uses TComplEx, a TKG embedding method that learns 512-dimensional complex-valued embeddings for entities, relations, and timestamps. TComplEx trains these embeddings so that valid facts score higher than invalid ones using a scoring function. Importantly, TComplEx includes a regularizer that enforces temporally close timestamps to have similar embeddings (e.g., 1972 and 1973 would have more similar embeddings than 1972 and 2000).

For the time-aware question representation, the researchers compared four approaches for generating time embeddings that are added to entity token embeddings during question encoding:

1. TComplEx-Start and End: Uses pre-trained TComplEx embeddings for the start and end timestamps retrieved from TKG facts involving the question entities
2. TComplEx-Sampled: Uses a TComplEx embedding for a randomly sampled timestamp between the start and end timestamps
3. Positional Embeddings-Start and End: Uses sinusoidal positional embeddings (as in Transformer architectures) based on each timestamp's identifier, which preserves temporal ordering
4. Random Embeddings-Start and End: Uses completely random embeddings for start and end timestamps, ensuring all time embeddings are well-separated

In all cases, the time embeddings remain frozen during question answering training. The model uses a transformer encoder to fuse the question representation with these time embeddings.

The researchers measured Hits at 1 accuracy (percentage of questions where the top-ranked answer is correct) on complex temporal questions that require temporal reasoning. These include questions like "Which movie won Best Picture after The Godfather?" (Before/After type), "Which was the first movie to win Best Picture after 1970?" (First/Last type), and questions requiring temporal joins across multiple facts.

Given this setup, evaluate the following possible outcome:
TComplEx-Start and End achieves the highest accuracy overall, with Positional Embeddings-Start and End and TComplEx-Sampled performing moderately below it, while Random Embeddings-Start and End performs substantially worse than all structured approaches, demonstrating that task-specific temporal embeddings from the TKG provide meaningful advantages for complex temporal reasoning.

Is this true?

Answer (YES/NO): NO